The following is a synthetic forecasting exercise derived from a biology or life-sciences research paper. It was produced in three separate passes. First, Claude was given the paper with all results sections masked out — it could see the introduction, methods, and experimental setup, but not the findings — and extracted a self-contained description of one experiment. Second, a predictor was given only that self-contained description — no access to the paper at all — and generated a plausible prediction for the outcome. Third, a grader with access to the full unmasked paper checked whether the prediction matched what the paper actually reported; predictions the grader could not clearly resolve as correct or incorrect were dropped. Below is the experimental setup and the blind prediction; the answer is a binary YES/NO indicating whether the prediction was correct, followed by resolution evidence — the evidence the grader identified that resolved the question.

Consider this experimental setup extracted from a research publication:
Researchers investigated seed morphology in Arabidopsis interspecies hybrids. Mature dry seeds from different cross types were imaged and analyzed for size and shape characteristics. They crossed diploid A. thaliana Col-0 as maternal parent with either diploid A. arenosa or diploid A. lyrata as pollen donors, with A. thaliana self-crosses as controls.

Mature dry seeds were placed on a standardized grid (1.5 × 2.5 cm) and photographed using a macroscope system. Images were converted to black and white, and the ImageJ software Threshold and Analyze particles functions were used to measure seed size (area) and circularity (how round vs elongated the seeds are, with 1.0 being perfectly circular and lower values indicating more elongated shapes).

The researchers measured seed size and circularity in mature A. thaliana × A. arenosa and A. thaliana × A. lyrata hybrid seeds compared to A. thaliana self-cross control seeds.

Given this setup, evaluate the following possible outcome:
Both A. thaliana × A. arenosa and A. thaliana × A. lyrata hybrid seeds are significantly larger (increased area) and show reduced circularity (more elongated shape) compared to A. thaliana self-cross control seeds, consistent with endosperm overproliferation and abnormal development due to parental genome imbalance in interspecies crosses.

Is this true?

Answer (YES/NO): NO